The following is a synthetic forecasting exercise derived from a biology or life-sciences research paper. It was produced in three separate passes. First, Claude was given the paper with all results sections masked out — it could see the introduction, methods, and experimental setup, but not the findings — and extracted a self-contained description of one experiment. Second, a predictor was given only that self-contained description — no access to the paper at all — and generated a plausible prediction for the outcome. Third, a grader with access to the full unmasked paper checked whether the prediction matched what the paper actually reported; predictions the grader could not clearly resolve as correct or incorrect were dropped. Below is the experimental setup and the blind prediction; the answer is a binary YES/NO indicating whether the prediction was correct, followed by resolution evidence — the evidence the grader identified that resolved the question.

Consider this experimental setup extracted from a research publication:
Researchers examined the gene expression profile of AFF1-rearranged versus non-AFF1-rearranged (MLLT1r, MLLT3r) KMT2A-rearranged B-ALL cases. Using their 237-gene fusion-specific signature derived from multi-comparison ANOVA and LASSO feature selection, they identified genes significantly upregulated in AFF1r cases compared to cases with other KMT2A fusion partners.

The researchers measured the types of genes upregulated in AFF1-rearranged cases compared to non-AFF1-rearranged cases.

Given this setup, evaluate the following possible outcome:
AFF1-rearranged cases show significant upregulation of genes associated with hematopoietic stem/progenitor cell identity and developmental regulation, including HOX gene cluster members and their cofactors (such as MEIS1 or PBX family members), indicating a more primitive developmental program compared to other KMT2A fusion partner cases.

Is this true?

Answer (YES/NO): NO